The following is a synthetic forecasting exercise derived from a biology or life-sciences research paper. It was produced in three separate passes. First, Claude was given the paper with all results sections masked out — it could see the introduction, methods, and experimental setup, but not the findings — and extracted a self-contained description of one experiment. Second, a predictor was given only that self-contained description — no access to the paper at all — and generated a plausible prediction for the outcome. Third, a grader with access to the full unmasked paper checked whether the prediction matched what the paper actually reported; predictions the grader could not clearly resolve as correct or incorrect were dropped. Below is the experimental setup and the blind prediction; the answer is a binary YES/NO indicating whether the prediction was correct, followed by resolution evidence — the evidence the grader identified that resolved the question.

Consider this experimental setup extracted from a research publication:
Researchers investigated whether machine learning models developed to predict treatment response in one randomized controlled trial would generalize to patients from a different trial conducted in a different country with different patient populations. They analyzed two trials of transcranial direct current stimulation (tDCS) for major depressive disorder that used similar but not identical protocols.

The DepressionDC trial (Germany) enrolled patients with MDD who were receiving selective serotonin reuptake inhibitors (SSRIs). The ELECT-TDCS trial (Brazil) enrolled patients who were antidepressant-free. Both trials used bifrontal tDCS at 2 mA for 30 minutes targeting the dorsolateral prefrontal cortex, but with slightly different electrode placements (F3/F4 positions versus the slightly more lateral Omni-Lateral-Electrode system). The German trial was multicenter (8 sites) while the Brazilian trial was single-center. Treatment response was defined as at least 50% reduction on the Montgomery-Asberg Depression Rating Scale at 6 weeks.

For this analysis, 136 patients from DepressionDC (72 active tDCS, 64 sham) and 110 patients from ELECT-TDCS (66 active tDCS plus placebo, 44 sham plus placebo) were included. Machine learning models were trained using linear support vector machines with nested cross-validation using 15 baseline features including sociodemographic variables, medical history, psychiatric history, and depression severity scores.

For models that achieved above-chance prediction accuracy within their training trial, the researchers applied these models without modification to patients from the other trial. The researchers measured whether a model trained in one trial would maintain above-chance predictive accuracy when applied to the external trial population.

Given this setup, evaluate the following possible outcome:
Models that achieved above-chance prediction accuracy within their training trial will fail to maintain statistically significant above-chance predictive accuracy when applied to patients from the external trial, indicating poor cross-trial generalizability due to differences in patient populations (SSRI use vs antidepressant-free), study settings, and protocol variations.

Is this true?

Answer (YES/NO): YES